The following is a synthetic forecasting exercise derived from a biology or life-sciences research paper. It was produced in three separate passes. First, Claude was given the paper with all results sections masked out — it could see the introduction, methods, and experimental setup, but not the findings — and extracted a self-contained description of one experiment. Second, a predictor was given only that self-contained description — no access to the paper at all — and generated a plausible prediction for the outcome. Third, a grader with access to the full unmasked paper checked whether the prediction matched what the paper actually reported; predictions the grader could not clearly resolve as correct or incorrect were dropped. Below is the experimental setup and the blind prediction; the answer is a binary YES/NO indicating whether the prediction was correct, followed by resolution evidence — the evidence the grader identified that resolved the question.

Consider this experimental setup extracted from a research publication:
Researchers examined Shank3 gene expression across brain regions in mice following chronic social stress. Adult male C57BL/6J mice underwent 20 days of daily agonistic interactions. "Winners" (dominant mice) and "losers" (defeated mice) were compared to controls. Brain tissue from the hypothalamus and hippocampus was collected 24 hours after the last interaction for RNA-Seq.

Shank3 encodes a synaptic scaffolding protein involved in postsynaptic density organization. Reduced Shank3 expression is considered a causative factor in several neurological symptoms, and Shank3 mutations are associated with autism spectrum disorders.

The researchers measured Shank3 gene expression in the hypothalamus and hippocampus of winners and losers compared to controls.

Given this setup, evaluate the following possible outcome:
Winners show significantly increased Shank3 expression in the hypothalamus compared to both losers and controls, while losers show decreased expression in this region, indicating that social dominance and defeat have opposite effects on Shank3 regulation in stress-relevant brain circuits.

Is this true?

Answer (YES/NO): NO